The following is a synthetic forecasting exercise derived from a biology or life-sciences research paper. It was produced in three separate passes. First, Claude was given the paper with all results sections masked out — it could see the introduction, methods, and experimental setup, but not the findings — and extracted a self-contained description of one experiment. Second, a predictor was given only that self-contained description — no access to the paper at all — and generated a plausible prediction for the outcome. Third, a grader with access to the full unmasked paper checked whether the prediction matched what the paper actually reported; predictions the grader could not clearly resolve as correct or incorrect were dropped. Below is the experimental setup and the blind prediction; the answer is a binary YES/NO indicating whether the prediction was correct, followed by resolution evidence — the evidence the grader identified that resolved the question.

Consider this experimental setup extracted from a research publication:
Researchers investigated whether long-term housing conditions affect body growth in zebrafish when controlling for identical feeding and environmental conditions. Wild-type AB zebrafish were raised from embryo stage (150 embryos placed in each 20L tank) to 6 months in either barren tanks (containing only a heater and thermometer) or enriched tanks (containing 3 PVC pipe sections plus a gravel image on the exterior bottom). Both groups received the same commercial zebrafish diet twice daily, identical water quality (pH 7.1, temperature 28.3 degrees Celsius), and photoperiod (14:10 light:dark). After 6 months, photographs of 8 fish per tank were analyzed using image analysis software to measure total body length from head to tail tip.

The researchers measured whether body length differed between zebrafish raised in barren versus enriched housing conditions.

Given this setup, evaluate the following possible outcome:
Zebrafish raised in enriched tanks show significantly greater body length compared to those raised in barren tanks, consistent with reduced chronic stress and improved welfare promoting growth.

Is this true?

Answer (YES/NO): NO